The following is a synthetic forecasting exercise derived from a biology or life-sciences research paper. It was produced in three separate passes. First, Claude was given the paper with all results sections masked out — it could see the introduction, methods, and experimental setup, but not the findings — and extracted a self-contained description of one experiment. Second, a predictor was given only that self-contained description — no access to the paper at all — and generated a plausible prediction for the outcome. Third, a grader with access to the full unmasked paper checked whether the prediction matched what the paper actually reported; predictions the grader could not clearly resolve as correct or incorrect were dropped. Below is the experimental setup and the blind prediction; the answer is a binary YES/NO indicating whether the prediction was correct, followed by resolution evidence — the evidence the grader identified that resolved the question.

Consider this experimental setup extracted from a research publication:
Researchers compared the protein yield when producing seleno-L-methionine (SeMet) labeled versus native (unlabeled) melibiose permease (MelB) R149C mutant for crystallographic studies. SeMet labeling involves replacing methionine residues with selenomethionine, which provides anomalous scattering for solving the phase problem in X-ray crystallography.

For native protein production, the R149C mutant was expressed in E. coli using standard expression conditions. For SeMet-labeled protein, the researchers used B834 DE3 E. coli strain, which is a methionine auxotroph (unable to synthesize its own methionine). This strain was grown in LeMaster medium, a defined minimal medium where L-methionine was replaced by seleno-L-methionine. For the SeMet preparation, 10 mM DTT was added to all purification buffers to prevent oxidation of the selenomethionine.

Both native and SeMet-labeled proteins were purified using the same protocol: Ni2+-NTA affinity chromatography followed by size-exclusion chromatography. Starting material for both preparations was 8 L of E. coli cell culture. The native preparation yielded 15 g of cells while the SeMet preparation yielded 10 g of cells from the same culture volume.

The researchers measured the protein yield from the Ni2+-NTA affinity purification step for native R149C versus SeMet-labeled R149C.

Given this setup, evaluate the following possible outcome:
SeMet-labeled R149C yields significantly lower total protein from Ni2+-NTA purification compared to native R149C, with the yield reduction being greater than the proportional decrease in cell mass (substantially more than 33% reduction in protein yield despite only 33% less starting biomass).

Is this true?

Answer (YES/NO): YES